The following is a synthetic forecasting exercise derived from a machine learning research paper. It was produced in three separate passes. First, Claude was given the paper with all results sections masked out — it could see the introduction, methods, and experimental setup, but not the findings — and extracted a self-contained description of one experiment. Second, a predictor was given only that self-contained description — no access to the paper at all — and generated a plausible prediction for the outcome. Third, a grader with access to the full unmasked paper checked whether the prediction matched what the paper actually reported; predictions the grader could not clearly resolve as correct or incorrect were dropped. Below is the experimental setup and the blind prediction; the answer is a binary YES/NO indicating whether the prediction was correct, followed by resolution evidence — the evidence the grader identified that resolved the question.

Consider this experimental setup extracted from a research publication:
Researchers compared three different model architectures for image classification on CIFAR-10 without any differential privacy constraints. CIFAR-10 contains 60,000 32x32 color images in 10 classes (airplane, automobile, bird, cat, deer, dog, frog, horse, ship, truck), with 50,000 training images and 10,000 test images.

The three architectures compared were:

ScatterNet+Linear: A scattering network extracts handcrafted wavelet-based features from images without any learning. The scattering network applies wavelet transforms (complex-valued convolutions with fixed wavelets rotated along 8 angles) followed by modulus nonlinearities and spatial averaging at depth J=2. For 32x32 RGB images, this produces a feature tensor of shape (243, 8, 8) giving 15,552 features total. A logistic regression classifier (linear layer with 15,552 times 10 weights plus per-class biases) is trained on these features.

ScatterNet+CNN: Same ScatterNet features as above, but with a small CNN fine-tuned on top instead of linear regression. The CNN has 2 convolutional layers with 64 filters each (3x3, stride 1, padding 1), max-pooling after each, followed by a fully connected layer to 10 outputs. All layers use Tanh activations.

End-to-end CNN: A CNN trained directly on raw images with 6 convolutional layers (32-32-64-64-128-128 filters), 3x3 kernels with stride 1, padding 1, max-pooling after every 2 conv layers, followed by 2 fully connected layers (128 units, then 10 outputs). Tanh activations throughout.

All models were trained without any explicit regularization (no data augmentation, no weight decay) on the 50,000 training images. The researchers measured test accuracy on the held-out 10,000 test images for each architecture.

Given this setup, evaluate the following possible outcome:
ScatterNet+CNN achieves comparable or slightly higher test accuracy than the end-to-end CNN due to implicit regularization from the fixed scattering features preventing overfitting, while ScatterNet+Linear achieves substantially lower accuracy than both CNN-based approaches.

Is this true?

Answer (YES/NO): NO